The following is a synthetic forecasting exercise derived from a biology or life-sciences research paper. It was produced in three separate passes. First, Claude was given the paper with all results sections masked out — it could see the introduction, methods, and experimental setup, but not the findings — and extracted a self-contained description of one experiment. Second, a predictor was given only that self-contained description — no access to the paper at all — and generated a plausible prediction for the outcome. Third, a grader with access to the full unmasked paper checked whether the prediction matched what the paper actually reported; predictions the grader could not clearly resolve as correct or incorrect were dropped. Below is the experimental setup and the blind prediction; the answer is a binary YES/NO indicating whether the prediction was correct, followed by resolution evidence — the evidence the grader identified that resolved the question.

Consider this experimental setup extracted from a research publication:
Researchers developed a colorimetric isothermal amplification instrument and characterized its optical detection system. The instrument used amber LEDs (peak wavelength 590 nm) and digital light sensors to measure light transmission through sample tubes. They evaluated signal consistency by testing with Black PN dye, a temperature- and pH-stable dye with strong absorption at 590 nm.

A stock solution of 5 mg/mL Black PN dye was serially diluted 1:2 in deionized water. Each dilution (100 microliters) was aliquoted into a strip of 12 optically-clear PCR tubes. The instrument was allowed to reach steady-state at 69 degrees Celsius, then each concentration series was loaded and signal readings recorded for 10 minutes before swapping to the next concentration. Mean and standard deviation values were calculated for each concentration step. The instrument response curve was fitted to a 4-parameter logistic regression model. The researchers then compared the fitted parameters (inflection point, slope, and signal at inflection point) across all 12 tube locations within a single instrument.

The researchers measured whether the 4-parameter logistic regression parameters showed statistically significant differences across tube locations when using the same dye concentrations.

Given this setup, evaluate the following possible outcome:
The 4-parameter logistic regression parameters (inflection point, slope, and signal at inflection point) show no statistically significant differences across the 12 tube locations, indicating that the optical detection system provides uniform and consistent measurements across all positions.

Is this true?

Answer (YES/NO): NO